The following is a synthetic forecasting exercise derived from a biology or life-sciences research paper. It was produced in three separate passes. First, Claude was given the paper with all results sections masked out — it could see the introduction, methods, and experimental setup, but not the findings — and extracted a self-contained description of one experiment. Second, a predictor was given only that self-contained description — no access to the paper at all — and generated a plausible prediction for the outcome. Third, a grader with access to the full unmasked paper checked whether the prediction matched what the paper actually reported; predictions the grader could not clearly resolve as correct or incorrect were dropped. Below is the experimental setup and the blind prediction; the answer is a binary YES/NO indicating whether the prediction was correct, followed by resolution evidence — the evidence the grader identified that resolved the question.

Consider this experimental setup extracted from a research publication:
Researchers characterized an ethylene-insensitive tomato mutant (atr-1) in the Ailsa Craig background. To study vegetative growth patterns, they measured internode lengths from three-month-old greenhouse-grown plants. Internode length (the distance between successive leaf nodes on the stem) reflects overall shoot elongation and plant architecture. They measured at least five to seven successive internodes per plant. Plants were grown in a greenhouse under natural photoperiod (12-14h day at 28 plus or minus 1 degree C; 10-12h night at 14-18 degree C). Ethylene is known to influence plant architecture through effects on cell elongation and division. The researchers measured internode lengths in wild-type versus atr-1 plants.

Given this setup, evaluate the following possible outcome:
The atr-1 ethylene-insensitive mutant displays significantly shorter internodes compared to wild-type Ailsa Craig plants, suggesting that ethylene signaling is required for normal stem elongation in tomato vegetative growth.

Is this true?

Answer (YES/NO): NO